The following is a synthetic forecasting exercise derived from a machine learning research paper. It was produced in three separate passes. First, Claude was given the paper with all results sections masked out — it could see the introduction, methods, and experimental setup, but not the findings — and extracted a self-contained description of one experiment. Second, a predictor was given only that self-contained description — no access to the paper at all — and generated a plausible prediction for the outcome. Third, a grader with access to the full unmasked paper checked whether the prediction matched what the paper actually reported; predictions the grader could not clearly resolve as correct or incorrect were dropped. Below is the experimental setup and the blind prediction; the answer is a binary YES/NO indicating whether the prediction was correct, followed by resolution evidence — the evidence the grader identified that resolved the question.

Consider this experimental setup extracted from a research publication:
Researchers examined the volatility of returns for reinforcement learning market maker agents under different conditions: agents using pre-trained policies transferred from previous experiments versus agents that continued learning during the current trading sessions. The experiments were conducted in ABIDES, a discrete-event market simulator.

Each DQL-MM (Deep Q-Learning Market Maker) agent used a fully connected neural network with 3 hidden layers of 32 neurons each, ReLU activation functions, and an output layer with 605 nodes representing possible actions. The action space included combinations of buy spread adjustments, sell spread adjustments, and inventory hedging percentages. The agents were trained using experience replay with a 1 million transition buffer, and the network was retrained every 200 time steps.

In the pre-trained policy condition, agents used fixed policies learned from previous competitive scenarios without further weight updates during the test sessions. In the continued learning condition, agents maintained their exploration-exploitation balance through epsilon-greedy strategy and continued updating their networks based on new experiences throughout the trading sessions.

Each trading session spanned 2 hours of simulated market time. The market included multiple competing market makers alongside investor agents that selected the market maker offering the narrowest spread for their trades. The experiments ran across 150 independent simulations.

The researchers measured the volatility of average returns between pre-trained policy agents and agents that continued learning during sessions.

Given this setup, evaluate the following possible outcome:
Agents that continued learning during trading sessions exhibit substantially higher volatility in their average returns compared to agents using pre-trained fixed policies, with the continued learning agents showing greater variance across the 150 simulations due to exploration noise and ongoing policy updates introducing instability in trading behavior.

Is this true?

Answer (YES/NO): NO